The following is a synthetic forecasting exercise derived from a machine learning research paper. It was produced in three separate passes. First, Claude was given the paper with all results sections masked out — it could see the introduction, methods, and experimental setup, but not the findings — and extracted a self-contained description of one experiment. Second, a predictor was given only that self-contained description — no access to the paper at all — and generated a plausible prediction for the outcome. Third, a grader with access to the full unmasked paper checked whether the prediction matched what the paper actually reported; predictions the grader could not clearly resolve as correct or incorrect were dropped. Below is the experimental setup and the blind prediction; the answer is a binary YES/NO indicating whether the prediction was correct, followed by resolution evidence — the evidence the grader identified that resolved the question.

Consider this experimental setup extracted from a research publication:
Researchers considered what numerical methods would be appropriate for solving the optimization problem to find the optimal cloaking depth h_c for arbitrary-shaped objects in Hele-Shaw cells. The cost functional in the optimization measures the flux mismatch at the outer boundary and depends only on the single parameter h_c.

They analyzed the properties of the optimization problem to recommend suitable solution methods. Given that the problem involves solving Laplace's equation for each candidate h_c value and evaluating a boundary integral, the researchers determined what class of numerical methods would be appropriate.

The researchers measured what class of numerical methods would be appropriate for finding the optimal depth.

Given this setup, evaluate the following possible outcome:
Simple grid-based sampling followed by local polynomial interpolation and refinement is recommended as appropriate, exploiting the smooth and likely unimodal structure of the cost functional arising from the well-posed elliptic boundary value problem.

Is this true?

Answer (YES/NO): NO